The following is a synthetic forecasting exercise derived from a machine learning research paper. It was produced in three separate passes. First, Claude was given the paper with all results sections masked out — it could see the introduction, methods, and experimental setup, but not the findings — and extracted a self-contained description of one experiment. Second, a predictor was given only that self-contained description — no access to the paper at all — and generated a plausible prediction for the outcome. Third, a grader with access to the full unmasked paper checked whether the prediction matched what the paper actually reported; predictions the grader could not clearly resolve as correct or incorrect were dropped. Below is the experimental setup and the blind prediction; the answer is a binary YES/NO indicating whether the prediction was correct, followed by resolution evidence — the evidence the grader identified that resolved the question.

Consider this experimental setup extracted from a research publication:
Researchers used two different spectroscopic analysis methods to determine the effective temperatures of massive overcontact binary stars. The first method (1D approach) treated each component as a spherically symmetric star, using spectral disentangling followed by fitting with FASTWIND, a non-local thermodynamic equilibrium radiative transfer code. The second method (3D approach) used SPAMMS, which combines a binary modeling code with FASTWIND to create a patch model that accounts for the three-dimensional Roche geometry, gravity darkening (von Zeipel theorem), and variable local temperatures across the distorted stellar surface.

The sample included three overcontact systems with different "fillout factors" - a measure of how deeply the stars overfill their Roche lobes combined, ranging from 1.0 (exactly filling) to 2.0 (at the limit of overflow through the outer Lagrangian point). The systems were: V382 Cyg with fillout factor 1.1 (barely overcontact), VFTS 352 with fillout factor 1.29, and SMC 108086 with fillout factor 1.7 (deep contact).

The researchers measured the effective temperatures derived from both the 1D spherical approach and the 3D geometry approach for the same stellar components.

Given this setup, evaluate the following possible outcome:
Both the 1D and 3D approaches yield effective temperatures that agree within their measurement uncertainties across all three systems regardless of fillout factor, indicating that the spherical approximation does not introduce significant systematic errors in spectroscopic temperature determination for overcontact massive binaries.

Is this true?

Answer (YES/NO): NO